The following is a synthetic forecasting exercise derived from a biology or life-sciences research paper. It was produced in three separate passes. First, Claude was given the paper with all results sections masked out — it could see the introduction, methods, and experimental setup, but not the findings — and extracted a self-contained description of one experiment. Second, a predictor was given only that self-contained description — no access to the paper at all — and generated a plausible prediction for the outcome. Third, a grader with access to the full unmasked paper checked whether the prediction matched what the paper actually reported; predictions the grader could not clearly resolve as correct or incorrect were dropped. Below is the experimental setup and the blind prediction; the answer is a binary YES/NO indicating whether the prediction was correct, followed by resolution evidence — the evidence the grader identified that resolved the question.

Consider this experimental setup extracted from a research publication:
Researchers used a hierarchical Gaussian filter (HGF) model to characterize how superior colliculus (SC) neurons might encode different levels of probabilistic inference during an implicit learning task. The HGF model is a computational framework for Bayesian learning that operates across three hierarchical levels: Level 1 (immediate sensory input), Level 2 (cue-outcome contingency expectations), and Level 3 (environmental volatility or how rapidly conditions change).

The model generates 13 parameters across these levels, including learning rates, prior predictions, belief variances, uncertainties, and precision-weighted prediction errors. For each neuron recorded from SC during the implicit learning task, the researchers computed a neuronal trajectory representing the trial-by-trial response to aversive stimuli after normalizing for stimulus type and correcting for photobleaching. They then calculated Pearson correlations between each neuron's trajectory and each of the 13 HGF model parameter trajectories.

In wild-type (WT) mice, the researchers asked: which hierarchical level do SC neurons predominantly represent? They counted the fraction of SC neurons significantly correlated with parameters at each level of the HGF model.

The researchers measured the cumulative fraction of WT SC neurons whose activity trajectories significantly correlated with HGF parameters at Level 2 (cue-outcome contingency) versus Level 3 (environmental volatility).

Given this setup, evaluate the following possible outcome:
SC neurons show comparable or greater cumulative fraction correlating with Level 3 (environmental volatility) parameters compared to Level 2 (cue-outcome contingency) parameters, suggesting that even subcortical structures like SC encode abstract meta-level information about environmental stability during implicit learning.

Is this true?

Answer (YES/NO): YES